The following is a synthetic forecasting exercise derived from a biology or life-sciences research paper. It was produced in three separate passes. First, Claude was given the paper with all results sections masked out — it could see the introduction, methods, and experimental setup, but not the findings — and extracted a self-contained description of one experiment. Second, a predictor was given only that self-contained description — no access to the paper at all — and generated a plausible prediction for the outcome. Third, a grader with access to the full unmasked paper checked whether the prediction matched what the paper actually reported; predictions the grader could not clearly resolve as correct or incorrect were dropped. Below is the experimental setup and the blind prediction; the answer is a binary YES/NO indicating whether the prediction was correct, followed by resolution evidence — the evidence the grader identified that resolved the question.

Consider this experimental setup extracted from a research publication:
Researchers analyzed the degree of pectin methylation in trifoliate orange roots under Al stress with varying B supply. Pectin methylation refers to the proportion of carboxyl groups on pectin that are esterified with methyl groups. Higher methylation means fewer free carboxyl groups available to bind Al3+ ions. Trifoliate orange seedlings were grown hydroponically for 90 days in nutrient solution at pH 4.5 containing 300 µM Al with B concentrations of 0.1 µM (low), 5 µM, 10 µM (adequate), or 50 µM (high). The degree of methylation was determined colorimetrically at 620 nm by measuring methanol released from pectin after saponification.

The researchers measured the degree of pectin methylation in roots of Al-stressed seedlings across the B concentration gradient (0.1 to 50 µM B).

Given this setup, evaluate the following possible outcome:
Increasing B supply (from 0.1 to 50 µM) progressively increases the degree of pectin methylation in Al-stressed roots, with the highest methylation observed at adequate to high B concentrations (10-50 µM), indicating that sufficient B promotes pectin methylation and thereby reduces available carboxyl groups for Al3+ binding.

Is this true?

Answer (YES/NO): YES